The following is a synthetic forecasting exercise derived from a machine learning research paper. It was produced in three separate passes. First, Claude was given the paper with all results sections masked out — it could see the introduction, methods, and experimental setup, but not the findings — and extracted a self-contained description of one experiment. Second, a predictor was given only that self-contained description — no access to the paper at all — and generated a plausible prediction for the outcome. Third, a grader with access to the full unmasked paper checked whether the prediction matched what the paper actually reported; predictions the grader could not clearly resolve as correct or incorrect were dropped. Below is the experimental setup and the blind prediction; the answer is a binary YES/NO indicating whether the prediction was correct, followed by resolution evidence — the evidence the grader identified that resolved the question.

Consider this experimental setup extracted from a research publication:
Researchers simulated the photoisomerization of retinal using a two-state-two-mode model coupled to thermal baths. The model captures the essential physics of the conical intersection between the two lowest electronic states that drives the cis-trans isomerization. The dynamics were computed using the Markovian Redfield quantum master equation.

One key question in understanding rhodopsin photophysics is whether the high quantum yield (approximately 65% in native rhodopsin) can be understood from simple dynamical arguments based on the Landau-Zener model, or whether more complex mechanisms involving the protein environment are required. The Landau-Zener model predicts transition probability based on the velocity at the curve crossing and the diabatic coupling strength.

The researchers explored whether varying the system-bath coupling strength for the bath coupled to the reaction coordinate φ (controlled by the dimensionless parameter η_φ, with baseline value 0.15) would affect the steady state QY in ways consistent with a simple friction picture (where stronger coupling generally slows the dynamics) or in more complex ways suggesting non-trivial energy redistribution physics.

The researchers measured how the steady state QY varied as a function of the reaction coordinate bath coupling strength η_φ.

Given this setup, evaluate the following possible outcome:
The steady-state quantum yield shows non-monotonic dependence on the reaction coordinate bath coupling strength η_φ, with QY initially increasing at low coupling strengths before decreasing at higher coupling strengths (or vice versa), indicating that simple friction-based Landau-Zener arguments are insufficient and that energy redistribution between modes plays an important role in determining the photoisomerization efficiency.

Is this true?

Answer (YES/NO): NO